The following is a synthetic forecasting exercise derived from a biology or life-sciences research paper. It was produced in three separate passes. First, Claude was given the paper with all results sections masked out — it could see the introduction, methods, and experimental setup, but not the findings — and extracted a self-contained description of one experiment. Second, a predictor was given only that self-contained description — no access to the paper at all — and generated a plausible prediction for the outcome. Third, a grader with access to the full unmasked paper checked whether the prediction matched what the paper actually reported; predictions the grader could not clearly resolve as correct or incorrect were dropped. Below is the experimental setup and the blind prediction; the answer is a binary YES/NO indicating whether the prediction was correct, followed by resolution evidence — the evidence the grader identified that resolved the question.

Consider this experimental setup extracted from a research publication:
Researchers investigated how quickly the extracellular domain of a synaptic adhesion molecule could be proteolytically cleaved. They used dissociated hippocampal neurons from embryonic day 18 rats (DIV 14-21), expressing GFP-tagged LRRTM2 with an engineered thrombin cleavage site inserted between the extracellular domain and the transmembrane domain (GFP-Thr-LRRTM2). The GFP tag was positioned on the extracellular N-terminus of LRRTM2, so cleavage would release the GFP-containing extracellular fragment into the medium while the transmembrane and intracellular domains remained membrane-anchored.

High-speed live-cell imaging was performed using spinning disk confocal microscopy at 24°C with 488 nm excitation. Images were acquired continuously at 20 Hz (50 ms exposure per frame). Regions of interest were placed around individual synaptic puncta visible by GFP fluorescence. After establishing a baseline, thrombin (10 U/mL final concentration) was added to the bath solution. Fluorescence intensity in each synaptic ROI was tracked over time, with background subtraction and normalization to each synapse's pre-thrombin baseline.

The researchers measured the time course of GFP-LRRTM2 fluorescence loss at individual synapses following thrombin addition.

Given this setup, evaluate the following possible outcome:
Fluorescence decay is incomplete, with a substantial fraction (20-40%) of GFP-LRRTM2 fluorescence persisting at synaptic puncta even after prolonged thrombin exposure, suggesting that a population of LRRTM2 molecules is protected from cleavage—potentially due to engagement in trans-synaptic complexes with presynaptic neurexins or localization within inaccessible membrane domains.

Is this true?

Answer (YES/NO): NO